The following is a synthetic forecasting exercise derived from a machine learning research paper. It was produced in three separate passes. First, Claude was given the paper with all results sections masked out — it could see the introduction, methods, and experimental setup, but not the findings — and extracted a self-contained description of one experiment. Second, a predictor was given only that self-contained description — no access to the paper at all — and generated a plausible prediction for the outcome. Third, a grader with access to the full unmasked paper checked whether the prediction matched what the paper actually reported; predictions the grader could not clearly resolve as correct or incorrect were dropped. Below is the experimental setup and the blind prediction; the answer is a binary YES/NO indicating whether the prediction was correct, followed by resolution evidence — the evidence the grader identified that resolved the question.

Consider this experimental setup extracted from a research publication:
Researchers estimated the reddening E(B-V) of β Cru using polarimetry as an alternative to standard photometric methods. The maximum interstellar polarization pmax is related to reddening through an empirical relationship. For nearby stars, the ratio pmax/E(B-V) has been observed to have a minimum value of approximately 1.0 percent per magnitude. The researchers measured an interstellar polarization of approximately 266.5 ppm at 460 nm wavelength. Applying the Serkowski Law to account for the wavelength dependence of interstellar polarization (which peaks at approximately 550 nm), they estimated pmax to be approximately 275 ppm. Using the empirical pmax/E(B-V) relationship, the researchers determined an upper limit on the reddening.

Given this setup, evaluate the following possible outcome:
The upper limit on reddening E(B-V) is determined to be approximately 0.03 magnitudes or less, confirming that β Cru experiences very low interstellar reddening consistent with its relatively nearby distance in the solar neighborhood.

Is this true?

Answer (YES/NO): YES